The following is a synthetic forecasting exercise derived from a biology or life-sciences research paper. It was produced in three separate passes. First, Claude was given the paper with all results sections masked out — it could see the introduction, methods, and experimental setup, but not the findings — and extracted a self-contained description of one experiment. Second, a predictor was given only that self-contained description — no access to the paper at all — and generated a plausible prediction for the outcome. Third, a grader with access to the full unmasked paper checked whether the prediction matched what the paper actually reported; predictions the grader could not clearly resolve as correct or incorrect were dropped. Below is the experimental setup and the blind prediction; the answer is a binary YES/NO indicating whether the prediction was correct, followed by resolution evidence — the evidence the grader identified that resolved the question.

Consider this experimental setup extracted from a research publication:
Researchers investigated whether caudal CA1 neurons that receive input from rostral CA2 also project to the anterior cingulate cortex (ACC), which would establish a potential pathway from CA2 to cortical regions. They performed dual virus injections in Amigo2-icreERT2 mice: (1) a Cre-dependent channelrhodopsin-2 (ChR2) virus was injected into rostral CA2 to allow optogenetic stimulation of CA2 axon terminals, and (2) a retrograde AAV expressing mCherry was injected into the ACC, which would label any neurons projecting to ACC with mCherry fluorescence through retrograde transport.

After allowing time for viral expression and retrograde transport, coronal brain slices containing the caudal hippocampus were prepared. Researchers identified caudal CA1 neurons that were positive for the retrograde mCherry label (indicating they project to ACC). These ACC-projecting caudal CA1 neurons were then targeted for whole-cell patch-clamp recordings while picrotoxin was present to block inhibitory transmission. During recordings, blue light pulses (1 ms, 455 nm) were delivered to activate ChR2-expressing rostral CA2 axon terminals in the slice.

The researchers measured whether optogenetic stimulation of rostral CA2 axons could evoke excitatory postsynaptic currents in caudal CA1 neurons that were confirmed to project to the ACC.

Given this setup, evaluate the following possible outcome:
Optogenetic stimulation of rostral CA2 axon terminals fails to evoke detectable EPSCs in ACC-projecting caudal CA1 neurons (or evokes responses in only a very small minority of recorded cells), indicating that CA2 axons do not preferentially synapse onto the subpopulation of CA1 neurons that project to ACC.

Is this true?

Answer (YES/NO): NO